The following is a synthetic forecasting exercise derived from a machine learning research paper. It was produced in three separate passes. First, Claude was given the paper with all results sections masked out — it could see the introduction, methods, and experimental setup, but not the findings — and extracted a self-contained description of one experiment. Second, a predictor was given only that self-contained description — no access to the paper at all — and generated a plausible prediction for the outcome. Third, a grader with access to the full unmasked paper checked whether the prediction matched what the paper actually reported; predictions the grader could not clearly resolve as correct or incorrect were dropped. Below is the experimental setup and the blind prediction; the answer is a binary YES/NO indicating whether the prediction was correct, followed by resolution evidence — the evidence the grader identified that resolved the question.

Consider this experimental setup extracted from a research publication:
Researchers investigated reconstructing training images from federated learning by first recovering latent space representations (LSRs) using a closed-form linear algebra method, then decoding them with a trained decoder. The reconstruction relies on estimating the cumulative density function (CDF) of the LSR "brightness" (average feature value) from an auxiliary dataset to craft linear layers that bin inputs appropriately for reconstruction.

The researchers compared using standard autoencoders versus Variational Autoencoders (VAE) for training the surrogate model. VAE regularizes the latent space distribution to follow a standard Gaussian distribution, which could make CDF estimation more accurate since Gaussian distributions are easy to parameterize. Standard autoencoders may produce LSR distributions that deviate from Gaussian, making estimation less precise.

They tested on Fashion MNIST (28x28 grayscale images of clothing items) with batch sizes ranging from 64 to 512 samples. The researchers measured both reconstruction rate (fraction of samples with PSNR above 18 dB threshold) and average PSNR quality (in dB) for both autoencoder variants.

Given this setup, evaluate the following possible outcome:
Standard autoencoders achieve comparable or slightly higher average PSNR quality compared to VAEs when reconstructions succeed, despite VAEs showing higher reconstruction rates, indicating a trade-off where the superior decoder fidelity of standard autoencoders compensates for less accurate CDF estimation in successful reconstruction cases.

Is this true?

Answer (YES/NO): NO